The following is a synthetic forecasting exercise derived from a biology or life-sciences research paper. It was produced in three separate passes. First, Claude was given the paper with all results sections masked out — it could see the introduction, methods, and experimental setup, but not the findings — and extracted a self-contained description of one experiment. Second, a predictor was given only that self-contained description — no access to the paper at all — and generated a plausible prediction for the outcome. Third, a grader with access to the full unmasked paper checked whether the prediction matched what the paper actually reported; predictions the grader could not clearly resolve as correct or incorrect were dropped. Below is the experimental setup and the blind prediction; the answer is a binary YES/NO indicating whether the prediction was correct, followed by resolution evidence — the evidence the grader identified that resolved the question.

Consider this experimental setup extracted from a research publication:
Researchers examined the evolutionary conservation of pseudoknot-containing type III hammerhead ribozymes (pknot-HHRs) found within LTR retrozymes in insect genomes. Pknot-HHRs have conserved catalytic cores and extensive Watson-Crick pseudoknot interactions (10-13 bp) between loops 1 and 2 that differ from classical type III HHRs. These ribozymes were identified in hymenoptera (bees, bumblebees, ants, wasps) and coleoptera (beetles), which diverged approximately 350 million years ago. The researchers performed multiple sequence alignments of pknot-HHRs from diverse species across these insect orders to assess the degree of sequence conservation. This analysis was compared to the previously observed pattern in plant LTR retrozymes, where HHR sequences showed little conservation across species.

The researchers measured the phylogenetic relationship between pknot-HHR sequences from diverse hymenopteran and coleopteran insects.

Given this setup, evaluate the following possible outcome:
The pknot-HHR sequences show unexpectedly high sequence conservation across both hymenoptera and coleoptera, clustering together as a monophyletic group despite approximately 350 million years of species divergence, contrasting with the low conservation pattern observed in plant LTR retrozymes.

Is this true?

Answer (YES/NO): YES